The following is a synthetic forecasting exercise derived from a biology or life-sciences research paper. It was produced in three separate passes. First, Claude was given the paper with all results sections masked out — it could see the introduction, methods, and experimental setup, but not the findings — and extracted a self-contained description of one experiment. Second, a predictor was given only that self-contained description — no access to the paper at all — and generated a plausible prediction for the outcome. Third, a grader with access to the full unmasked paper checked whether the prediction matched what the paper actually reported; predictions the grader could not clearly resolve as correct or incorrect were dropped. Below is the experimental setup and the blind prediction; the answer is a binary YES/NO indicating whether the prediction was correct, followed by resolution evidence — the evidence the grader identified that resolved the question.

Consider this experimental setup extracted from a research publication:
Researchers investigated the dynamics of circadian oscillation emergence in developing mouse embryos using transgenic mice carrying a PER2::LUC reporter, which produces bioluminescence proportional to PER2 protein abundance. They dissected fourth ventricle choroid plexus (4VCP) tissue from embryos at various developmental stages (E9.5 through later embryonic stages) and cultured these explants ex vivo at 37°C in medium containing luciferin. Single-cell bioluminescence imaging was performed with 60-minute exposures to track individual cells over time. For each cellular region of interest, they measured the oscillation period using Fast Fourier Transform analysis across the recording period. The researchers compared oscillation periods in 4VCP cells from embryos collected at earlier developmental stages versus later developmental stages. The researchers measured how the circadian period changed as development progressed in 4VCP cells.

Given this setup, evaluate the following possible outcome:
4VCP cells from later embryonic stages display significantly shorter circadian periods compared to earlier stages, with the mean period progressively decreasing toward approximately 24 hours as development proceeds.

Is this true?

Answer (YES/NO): YES